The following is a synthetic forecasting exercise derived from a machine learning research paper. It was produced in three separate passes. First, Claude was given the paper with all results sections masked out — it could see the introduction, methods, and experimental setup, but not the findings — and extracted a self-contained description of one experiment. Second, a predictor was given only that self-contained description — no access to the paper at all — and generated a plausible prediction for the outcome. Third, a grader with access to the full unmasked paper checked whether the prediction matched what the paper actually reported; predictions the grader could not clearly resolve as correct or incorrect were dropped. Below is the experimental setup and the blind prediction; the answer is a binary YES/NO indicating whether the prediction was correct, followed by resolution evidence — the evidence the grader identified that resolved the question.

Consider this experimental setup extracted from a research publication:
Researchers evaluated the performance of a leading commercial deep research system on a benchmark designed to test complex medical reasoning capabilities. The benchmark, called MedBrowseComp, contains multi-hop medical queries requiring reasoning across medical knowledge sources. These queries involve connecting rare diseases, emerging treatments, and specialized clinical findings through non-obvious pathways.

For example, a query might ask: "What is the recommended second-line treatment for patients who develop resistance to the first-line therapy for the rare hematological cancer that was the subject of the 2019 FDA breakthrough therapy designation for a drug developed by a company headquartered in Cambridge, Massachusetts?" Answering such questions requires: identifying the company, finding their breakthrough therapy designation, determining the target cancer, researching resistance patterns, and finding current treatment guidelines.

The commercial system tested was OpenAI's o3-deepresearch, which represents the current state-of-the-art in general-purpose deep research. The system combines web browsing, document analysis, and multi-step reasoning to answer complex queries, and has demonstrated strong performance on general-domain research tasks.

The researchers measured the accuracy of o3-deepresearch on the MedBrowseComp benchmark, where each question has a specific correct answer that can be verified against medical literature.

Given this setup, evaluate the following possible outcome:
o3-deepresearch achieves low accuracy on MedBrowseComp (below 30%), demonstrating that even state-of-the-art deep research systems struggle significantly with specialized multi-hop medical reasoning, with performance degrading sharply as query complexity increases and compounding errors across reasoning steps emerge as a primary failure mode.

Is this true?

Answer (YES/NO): NO